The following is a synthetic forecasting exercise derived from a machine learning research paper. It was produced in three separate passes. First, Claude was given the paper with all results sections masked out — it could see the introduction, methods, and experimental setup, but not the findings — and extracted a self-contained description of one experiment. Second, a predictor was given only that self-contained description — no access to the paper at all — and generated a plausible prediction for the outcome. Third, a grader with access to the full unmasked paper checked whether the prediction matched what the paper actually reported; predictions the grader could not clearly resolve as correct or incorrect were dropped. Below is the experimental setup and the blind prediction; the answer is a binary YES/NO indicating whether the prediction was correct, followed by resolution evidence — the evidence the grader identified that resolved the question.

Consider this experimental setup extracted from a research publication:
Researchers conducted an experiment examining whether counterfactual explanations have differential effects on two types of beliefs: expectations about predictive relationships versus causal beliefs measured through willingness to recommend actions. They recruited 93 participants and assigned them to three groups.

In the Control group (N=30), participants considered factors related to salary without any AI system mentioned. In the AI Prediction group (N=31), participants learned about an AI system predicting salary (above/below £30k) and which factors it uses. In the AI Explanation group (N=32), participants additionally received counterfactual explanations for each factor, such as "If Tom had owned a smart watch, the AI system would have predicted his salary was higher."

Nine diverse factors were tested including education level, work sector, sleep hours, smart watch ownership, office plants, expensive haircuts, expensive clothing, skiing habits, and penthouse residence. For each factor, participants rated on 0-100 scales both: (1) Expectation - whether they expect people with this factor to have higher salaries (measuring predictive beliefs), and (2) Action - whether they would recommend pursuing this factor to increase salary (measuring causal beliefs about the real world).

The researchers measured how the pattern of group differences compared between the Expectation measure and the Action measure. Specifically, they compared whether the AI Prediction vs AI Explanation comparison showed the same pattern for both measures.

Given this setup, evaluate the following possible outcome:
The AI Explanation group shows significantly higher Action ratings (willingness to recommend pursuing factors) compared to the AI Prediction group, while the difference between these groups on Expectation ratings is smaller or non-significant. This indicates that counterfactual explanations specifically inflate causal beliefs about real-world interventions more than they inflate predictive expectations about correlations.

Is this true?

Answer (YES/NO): YES